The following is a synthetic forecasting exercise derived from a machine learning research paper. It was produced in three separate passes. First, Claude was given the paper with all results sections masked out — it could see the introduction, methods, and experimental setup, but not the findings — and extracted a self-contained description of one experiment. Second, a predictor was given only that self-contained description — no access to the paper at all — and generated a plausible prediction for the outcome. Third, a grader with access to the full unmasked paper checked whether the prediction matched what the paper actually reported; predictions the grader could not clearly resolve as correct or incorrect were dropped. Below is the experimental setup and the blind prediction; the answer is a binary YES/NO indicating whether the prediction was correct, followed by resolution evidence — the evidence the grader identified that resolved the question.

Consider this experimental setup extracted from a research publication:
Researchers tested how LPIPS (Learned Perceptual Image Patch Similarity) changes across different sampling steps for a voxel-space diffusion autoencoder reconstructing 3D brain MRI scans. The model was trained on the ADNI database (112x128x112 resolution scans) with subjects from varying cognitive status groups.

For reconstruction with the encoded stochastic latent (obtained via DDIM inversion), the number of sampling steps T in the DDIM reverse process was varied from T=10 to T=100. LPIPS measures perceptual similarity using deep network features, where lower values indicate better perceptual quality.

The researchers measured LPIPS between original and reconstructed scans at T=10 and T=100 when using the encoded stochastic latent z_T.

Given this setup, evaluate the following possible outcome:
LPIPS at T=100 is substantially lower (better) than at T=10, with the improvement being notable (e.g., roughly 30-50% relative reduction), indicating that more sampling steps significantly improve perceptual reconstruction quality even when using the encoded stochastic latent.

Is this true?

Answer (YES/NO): NO